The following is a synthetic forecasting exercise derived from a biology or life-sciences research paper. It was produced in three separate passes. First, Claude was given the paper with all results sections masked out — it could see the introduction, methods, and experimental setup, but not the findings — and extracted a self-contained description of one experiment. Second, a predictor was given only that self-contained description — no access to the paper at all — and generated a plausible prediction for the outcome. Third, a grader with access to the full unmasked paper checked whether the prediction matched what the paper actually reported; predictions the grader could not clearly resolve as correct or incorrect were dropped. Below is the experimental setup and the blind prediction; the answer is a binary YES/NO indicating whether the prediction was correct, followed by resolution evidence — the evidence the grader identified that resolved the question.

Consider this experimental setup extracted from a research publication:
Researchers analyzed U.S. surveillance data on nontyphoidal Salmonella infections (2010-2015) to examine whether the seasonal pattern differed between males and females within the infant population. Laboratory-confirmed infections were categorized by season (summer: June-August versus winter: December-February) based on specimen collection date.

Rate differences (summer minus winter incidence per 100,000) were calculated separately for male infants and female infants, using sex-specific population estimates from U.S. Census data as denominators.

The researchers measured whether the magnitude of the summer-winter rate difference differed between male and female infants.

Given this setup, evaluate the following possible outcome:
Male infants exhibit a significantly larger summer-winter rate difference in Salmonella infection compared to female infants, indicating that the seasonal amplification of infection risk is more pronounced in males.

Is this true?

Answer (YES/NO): NO